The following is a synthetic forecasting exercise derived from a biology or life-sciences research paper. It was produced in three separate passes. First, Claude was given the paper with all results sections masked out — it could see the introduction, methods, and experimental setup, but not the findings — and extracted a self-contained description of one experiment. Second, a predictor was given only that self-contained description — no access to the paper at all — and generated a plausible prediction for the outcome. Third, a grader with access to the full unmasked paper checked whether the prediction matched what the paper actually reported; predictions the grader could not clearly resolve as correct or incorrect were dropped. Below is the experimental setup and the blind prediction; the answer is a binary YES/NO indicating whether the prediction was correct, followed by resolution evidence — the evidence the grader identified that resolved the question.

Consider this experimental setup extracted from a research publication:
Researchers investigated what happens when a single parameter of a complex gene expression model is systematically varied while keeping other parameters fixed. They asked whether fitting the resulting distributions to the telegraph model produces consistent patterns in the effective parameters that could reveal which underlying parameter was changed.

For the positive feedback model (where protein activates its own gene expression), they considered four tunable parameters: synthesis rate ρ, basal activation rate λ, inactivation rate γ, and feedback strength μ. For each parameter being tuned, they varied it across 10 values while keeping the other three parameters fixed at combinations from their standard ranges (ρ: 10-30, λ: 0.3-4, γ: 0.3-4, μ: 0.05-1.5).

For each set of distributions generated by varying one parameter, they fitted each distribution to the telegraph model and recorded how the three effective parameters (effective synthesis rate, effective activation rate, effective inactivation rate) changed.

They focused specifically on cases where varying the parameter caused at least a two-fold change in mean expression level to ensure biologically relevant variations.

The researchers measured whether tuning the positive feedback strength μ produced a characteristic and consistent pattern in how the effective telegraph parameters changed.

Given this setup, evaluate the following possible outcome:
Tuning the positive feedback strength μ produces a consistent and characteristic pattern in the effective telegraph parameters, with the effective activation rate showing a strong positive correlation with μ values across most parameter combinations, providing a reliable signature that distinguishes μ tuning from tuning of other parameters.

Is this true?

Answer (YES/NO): YES